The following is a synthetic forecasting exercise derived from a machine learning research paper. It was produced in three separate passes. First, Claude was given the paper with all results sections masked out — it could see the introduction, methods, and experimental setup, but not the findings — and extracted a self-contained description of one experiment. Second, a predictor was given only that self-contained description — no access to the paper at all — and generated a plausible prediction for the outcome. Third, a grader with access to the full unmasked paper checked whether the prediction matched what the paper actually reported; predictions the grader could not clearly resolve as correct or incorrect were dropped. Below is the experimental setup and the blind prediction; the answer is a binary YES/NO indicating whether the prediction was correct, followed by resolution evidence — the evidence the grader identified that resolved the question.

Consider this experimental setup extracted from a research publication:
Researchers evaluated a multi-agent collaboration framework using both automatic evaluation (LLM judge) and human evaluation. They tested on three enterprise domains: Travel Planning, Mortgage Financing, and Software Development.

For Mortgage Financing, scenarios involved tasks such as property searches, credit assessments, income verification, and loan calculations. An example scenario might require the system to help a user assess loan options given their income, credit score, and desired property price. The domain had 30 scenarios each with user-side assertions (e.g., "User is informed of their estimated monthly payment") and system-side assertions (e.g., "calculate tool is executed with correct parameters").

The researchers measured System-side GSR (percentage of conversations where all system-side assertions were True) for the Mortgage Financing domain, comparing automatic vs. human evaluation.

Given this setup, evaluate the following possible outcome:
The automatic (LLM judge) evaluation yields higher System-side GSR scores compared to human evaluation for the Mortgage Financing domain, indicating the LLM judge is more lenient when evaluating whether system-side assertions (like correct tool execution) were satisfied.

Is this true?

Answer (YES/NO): NO